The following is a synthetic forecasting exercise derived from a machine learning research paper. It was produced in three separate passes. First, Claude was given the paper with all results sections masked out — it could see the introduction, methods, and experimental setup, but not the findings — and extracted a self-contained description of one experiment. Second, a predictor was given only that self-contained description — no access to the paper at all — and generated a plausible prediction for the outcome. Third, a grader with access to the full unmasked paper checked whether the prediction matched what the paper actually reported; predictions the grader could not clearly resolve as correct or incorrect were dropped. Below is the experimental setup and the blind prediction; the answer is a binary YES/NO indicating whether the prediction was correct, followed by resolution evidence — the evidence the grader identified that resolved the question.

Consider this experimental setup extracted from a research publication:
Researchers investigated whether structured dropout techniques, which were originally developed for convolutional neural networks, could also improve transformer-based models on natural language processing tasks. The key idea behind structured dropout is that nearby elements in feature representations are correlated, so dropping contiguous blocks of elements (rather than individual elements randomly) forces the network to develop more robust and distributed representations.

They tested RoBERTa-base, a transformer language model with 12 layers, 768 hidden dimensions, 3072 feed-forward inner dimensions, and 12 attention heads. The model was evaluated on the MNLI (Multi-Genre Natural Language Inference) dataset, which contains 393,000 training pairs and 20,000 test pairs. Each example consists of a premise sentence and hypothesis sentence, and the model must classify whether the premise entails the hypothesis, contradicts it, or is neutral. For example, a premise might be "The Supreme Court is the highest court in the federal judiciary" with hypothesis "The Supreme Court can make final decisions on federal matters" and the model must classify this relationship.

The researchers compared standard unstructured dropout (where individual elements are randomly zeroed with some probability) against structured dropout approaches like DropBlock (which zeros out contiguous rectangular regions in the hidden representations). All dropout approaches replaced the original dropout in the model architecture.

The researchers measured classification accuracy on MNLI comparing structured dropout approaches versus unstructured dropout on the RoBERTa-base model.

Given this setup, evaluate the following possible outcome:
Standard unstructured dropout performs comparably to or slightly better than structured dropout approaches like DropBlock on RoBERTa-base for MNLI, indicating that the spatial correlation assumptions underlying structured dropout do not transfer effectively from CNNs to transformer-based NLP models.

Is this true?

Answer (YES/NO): NO